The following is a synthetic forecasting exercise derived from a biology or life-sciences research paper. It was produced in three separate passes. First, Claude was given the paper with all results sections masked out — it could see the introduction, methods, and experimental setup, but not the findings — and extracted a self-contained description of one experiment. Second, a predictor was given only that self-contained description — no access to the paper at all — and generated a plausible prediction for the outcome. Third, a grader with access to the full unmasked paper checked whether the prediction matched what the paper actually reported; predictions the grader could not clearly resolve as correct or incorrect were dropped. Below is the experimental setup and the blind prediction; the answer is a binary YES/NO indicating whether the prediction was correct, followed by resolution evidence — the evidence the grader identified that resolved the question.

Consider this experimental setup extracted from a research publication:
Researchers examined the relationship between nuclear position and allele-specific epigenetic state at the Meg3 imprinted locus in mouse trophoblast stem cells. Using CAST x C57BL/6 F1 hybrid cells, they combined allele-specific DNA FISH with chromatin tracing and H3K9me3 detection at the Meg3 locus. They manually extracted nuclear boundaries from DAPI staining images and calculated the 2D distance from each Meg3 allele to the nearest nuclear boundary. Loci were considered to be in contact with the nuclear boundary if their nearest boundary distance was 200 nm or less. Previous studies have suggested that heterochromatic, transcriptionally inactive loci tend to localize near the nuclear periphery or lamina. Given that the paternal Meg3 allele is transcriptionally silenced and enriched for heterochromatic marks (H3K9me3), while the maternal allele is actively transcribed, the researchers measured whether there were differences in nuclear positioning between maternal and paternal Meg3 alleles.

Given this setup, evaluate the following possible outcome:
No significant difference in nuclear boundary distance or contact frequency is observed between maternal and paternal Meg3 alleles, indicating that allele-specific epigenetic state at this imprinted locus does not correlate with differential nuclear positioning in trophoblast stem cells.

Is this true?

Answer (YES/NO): NO